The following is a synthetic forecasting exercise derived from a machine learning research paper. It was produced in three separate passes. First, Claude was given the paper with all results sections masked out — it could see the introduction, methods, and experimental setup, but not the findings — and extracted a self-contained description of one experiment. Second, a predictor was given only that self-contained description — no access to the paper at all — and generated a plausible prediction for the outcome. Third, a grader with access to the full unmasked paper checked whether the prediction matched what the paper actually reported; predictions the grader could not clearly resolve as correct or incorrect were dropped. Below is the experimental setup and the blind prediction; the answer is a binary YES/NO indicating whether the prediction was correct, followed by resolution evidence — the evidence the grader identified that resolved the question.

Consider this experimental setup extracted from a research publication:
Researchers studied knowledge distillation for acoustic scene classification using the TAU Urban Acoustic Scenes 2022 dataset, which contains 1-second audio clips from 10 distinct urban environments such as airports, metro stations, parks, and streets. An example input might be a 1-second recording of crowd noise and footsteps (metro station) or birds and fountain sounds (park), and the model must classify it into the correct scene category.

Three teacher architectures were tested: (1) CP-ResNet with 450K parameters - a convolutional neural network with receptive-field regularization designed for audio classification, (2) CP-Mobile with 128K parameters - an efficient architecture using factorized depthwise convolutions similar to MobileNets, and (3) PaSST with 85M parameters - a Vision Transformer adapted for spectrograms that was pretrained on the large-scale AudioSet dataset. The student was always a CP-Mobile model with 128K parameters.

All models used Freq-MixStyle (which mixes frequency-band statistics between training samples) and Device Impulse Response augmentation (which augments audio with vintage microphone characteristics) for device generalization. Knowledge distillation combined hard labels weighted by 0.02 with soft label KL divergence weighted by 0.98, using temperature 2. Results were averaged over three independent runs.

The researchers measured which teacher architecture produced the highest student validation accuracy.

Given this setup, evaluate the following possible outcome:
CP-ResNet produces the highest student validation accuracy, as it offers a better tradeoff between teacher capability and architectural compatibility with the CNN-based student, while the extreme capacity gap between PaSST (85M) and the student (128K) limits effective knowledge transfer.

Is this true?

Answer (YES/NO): NO